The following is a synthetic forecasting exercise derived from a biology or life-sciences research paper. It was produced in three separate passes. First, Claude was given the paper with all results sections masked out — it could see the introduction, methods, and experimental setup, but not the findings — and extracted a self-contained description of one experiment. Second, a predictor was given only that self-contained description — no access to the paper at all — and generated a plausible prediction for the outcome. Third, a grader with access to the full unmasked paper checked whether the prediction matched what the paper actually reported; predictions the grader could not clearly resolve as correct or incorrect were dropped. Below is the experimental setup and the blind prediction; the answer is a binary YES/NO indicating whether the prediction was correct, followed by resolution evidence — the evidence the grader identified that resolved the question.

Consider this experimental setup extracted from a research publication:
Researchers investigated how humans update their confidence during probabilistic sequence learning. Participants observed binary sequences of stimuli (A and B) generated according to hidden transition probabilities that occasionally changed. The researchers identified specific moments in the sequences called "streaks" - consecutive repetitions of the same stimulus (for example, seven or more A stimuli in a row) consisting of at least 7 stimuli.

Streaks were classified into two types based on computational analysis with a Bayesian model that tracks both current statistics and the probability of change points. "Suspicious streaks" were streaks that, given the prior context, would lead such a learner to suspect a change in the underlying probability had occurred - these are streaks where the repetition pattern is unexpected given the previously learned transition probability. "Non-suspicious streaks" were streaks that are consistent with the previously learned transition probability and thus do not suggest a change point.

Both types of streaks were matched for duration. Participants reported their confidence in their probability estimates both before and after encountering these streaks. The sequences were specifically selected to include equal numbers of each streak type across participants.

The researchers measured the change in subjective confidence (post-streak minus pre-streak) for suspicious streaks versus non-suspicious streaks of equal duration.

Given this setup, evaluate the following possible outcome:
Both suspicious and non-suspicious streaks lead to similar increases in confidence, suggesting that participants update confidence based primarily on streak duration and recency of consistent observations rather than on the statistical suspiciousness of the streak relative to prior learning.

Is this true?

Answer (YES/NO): NO